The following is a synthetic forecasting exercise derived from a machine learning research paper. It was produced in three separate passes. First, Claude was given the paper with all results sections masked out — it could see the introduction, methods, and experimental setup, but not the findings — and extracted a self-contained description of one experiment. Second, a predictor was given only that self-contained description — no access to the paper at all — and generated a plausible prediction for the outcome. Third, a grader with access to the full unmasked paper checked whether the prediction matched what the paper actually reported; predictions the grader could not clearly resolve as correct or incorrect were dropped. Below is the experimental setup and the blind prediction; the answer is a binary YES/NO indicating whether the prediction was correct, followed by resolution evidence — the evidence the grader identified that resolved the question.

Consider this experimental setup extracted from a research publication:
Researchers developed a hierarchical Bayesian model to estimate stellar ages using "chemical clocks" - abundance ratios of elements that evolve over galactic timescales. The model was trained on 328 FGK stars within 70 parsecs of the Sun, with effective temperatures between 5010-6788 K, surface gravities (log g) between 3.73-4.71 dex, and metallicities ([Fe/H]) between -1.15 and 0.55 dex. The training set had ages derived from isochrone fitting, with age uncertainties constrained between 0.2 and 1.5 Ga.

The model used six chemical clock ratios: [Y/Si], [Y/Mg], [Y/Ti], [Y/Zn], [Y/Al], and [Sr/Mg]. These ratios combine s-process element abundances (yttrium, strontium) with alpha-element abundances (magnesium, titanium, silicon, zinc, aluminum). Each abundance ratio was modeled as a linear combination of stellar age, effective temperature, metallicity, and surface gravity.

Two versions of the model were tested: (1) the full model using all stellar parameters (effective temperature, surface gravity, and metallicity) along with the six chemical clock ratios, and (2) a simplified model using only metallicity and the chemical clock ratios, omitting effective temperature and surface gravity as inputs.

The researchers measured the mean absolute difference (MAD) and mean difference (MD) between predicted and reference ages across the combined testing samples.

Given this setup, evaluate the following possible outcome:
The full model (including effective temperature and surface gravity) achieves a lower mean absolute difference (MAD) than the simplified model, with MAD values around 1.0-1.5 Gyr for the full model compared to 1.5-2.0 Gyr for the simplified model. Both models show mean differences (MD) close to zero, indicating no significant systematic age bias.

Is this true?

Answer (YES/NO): NO